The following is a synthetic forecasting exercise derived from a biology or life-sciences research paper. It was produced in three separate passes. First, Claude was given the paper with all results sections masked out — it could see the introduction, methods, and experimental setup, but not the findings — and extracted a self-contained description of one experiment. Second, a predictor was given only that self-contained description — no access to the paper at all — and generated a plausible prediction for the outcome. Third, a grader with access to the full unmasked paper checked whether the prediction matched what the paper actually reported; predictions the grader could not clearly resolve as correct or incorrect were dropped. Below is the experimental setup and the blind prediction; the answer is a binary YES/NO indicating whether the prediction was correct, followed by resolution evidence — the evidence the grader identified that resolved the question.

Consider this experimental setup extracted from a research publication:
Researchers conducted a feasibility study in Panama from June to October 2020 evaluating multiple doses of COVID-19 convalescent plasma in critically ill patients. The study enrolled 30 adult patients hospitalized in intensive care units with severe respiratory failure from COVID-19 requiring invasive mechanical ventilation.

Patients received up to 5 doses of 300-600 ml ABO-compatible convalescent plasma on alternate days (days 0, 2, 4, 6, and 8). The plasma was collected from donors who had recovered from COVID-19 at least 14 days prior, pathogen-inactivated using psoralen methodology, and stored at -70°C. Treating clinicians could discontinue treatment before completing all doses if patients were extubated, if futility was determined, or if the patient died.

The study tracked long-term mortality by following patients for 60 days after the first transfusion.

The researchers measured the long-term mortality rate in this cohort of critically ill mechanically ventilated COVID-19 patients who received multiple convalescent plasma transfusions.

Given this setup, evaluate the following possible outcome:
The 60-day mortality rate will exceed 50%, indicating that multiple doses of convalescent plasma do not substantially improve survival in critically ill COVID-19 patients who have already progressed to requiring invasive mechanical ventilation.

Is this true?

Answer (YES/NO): NO